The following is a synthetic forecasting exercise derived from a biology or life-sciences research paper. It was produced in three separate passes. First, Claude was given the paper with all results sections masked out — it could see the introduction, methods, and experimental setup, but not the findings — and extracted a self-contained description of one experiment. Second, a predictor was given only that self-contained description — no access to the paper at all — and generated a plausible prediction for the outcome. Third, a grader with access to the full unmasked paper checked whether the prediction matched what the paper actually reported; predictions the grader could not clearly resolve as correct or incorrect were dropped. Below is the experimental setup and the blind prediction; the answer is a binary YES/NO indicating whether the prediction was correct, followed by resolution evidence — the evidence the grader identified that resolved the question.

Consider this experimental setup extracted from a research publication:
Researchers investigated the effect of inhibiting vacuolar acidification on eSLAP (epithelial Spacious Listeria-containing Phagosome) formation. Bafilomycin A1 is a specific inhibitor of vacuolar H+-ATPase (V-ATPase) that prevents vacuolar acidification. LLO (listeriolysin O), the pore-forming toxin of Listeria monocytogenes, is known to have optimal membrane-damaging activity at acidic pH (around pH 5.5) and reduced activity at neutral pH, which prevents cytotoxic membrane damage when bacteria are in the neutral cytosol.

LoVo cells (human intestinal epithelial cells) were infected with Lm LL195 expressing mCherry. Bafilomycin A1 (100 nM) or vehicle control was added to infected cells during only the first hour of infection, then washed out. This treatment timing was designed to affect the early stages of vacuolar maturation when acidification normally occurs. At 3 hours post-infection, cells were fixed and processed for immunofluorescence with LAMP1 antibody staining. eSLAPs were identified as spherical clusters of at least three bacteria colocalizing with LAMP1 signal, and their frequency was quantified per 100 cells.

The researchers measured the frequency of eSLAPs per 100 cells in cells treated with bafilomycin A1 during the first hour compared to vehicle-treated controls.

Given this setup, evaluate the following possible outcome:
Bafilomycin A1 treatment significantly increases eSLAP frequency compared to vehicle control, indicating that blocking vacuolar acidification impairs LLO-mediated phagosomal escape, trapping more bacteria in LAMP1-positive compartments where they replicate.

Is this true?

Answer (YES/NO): NO